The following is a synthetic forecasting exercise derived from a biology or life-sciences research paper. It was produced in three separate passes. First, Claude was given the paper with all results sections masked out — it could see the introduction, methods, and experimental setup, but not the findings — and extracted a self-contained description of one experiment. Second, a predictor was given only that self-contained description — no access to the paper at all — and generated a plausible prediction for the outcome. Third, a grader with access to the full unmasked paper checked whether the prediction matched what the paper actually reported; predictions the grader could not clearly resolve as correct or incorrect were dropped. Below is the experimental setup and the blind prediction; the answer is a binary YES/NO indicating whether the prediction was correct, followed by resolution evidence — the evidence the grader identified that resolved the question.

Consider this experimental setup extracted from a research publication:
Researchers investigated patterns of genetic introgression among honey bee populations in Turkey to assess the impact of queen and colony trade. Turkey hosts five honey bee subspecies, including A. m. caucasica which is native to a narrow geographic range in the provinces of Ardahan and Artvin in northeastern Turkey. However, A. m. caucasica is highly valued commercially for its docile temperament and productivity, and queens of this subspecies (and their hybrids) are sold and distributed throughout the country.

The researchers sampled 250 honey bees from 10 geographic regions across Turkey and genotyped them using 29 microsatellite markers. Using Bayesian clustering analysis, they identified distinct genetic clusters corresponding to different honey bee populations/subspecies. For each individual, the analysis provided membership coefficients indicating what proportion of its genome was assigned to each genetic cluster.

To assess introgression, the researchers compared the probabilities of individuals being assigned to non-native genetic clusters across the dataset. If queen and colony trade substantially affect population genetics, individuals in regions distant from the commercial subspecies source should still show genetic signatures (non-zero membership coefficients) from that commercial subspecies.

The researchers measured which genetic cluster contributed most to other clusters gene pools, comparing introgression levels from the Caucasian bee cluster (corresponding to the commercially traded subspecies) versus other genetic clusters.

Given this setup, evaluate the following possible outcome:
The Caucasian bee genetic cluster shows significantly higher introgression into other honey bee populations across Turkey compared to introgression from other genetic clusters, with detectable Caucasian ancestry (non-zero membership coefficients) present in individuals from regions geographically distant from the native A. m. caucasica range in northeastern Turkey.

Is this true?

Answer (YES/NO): NO